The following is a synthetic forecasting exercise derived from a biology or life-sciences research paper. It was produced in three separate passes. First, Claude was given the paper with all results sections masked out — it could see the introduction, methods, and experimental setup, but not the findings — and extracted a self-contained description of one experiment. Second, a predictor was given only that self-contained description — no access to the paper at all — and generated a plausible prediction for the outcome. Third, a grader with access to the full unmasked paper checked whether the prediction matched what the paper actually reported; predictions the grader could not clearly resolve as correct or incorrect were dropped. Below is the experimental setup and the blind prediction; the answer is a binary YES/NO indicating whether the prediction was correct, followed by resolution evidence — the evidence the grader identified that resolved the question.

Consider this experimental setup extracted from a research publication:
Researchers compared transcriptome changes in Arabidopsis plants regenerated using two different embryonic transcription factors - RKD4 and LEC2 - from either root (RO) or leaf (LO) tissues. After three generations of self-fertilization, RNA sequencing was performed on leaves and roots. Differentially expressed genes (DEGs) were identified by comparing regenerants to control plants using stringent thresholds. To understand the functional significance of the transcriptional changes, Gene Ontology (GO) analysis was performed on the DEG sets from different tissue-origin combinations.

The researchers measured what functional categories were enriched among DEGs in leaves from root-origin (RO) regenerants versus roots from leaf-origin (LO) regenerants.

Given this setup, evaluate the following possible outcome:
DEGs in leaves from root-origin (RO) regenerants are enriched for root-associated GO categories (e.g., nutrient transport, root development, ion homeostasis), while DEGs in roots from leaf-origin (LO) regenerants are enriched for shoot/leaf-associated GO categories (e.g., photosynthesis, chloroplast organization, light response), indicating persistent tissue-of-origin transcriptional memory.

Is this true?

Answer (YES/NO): NO